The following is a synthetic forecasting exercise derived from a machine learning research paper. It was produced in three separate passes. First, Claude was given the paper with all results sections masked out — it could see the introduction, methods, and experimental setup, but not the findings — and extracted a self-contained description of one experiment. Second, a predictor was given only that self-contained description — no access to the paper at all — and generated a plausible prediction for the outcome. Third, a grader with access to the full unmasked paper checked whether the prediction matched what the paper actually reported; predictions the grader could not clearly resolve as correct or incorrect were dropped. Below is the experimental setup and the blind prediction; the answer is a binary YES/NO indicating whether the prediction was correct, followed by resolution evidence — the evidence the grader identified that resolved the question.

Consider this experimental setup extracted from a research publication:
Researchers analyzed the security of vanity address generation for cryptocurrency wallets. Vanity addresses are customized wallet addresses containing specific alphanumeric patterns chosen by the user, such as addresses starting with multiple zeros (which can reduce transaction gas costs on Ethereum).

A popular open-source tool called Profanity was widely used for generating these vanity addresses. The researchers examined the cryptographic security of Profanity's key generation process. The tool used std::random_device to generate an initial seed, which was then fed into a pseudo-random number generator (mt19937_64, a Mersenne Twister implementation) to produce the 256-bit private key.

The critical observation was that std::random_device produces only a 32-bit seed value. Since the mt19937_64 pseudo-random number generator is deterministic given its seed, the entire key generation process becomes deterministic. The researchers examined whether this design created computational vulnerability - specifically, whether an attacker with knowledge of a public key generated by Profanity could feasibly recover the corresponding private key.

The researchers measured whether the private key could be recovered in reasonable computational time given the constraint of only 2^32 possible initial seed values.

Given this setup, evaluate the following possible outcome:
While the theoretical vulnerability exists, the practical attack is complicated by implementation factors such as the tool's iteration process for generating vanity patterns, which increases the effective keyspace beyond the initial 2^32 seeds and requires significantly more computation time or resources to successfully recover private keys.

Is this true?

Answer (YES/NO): NO